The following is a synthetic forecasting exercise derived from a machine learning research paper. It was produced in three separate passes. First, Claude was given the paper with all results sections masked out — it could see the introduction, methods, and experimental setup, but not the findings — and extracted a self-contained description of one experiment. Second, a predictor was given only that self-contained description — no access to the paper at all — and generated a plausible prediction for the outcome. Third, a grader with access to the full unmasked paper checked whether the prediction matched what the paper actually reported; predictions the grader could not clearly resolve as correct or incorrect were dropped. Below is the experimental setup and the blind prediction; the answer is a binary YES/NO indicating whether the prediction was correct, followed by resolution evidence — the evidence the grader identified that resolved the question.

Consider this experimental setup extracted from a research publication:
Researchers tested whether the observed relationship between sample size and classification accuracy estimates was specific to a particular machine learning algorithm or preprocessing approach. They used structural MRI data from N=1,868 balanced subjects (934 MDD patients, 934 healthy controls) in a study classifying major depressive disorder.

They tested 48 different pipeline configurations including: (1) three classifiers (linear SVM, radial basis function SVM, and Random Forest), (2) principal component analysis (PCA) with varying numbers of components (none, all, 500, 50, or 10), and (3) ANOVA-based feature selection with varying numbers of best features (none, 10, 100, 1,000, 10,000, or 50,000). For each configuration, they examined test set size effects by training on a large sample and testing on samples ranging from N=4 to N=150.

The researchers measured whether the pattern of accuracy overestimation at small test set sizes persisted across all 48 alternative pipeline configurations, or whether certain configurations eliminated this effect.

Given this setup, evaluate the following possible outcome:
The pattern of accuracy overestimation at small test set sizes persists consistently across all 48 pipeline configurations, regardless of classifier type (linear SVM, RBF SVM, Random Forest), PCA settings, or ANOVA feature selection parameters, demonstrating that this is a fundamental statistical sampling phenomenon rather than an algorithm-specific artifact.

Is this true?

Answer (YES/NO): YES